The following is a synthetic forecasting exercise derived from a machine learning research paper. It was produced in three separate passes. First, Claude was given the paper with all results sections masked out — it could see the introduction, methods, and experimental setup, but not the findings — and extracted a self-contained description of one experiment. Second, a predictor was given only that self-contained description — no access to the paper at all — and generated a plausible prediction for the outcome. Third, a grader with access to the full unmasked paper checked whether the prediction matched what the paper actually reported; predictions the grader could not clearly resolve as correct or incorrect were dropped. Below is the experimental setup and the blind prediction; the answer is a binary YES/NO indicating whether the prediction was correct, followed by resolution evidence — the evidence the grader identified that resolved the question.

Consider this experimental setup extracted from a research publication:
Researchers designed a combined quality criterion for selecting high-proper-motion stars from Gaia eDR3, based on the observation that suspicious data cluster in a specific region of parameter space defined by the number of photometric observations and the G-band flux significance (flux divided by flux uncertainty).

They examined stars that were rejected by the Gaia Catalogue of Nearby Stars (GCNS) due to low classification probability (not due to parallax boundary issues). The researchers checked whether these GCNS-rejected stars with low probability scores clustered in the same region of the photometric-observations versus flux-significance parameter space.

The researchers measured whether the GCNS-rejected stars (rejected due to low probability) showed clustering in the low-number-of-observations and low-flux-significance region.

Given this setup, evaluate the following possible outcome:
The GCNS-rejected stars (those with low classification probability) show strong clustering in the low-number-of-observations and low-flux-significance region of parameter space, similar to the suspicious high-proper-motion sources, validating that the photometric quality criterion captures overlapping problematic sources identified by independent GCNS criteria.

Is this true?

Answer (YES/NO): YES